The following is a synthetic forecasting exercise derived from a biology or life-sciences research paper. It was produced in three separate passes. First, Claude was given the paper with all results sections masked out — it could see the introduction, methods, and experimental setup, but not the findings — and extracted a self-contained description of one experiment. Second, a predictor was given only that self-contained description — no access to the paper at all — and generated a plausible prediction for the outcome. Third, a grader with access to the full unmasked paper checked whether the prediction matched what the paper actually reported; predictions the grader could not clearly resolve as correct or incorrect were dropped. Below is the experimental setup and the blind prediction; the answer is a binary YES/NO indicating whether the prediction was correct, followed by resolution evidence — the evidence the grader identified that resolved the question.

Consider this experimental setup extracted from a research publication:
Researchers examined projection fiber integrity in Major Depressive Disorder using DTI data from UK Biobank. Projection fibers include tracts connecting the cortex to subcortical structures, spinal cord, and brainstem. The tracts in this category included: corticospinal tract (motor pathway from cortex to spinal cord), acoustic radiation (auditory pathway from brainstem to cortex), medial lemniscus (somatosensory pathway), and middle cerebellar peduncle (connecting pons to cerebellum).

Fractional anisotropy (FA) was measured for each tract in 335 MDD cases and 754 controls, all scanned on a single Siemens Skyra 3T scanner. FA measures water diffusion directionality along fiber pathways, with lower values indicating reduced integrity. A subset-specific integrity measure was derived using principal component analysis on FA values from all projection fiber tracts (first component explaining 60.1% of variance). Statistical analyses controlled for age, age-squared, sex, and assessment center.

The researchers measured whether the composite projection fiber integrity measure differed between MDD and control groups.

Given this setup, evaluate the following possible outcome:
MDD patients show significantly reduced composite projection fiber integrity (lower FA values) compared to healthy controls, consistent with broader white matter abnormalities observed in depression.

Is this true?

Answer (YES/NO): NO